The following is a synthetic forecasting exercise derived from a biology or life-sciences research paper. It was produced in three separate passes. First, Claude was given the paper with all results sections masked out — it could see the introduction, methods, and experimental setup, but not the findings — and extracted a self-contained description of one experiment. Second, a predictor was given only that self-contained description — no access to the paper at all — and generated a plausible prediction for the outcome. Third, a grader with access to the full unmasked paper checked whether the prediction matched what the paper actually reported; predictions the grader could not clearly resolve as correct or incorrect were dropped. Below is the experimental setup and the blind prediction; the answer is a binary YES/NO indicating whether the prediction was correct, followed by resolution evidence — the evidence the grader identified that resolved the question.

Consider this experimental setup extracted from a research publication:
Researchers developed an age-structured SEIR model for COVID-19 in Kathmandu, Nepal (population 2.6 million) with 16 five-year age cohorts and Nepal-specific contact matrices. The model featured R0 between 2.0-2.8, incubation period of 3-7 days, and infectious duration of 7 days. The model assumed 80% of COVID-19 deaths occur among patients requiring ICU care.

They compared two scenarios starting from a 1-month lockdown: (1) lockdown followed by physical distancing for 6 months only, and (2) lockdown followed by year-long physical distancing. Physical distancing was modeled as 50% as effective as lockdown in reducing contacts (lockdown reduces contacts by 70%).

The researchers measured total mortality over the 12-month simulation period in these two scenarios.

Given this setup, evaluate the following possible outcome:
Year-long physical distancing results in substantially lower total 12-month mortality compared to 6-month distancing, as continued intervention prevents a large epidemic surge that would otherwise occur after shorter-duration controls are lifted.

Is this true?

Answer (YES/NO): YES